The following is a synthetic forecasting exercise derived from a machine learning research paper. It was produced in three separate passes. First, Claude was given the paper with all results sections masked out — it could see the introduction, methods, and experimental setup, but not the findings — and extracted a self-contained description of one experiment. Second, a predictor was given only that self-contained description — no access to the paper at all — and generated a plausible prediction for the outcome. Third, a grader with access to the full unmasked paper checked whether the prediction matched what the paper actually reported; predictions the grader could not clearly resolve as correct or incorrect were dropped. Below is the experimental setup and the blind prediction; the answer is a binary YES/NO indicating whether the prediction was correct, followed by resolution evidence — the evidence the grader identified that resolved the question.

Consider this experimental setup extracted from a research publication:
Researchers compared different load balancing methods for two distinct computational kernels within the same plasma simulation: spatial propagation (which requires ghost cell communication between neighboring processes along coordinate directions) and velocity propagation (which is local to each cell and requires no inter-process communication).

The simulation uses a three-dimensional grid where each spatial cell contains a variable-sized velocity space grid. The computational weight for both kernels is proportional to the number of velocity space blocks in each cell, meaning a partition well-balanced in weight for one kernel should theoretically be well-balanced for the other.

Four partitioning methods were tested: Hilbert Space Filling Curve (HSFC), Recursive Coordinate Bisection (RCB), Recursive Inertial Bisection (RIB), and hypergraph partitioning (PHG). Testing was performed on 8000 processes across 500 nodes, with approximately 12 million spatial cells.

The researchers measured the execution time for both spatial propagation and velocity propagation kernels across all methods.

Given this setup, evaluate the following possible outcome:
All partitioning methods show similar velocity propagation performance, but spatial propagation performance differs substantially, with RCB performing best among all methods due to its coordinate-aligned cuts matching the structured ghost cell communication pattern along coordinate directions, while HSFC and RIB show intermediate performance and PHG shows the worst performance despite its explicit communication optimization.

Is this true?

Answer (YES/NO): NO